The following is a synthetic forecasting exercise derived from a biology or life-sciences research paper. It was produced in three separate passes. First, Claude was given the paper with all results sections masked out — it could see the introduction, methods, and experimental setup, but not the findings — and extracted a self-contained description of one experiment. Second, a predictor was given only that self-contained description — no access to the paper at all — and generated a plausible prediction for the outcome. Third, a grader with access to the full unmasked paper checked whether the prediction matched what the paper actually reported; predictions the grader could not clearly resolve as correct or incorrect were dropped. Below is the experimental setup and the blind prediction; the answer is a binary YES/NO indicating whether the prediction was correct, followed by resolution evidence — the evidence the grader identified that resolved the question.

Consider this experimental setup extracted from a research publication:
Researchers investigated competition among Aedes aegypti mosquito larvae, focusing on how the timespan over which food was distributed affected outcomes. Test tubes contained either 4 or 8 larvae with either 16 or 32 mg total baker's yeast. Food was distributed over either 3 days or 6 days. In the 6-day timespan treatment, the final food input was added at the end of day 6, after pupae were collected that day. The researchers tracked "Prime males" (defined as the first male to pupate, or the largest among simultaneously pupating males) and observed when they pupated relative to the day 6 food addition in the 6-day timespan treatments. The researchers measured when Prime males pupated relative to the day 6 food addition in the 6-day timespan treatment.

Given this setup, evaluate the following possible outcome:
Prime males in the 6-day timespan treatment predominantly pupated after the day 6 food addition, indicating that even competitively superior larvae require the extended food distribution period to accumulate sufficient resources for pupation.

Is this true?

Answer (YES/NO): NO